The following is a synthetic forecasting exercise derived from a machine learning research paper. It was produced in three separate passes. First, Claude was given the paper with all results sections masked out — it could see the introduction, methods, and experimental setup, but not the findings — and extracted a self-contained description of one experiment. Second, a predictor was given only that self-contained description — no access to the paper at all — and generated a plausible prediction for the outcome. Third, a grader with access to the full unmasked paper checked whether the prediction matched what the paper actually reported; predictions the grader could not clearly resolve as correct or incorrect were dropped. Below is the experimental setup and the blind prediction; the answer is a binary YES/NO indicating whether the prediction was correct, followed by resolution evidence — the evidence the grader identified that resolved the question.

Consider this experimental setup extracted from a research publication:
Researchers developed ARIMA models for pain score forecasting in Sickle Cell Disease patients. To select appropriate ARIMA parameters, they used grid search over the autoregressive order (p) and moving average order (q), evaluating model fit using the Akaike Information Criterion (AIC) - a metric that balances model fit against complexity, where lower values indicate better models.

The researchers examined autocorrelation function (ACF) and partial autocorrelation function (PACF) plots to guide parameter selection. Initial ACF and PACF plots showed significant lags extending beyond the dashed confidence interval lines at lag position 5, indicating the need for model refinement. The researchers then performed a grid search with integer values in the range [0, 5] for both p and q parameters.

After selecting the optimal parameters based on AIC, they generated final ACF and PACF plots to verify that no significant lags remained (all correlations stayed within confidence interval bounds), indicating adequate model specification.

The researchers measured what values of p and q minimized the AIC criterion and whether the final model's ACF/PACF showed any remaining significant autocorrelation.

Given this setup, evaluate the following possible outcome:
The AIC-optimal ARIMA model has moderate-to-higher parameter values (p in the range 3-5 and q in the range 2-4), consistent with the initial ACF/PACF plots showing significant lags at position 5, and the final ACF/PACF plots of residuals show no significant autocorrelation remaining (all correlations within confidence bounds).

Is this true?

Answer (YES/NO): NO